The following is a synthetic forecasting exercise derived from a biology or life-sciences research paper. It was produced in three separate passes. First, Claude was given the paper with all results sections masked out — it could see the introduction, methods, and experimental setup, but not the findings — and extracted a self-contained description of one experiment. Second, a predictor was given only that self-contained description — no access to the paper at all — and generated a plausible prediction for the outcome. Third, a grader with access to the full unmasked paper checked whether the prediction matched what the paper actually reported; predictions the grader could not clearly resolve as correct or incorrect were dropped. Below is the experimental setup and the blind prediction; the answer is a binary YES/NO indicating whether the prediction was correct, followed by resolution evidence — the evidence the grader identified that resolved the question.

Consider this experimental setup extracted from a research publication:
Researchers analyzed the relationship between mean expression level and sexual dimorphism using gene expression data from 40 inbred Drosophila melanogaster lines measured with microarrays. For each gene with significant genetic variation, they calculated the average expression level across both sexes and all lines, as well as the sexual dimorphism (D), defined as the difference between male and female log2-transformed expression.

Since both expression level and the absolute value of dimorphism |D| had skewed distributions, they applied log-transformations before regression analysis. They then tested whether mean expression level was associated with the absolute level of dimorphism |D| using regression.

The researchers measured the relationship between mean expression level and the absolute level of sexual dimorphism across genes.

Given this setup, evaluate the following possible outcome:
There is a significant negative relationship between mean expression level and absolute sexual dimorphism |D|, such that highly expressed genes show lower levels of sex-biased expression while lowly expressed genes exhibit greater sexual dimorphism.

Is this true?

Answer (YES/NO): NO